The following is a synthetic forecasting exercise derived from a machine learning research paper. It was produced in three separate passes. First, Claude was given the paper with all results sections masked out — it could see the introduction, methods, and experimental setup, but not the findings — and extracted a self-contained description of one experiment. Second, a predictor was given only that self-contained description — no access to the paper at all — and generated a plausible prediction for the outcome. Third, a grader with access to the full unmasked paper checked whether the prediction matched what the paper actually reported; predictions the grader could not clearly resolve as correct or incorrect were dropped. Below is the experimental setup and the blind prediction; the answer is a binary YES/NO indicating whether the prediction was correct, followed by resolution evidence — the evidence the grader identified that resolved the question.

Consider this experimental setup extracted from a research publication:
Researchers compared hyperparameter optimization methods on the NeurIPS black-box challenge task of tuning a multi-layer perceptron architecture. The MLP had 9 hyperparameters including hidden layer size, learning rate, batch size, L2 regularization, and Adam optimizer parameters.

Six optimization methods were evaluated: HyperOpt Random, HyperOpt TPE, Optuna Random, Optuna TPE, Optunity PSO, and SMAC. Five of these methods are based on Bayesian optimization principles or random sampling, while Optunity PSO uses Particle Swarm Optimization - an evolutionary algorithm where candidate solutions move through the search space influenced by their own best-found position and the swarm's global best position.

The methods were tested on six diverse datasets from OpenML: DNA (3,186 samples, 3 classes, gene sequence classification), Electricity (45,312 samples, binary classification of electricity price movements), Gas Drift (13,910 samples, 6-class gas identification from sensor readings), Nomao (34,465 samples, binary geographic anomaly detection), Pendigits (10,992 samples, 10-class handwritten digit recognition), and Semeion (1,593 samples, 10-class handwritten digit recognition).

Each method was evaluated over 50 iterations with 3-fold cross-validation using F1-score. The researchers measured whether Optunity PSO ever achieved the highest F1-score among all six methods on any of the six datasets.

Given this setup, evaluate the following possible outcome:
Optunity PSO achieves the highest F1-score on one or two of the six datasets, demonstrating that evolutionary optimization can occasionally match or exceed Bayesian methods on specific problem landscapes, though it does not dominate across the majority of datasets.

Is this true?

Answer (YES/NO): NO